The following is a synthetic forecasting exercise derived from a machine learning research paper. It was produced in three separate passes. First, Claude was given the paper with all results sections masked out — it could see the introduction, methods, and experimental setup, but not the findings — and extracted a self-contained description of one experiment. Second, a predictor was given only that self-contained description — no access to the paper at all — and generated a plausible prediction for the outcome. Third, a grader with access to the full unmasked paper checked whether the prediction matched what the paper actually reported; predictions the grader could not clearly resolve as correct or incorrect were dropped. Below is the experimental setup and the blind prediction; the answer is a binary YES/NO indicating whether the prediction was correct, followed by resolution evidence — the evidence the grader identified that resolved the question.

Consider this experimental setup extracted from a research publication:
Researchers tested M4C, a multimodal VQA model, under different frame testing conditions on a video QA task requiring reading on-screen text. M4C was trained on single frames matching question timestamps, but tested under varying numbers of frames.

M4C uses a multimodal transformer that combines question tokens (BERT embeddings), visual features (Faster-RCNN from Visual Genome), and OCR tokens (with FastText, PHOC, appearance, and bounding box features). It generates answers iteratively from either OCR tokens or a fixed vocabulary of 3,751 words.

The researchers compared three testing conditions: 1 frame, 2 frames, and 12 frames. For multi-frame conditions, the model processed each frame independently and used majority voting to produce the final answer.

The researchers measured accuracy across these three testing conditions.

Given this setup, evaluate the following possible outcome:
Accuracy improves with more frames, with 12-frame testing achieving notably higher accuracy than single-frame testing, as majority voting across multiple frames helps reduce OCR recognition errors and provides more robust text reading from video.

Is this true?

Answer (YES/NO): NO